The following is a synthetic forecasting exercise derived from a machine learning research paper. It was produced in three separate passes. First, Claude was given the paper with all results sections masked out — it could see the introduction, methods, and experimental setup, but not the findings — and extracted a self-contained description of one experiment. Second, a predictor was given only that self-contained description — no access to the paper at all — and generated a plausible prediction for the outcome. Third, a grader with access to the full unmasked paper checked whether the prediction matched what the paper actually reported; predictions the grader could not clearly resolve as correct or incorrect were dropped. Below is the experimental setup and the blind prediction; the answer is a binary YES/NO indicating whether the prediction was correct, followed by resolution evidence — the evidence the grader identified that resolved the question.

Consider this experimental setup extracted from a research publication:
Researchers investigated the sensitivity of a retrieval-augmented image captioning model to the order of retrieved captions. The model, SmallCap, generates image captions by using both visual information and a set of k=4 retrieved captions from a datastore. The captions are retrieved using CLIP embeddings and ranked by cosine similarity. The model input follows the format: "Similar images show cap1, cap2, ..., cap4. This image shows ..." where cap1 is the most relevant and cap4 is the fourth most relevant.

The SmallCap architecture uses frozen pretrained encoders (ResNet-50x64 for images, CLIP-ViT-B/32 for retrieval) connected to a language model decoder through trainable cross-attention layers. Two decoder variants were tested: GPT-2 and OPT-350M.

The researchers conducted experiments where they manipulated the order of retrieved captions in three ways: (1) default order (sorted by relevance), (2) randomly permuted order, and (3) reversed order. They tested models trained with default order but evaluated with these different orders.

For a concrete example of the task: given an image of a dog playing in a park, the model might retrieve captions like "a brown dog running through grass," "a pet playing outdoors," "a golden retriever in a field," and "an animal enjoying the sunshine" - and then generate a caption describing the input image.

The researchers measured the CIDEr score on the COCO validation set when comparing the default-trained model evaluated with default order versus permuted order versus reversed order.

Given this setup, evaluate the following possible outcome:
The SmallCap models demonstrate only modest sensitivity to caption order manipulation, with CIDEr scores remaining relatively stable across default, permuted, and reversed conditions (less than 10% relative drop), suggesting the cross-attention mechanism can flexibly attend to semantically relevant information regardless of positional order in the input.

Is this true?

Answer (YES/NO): YES